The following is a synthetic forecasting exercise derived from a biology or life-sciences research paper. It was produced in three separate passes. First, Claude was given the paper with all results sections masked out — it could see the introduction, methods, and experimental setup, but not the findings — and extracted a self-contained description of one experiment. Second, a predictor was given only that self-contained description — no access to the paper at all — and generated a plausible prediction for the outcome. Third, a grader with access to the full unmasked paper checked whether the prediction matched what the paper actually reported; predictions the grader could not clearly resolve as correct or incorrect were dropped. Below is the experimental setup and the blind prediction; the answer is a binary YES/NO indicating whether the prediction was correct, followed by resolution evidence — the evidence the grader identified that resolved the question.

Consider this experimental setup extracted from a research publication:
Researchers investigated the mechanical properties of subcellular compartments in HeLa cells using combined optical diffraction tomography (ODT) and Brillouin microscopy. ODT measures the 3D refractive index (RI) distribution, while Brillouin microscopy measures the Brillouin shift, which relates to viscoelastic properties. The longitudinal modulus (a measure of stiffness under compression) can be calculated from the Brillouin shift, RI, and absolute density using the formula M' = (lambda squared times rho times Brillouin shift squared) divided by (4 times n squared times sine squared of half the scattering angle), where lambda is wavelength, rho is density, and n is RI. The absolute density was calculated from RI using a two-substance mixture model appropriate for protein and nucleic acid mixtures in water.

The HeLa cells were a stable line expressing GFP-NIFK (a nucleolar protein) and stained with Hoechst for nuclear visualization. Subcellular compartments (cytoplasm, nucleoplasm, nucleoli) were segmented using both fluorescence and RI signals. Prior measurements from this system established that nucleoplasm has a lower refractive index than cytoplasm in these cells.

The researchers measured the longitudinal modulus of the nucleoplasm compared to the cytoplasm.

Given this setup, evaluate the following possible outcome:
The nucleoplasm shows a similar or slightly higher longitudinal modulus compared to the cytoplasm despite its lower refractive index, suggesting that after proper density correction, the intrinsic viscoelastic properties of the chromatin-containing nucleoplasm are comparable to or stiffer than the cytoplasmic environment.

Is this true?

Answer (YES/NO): YES